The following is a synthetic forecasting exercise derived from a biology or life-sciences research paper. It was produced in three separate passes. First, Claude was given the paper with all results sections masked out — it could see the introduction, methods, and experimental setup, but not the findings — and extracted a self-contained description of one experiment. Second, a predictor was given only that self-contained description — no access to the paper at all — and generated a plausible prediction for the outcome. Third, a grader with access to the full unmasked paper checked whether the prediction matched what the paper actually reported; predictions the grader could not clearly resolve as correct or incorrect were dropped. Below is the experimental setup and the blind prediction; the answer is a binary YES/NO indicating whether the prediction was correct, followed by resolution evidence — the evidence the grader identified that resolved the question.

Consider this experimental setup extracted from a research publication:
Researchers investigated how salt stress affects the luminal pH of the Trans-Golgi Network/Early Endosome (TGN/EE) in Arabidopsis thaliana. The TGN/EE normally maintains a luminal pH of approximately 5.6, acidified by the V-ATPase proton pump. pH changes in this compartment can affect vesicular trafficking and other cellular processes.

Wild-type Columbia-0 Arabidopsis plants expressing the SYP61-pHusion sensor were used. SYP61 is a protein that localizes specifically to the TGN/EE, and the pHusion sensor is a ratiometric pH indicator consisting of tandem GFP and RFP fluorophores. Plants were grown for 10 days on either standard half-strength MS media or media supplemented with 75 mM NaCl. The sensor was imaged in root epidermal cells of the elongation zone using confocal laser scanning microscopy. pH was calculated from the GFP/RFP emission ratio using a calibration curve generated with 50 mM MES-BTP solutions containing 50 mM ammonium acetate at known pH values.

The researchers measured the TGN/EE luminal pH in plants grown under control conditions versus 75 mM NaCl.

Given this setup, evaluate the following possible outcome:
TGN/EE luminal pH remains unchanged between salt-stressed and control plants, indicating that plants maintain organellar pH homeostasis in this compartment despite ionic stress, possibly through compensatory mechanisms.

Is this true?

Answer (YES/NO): NO